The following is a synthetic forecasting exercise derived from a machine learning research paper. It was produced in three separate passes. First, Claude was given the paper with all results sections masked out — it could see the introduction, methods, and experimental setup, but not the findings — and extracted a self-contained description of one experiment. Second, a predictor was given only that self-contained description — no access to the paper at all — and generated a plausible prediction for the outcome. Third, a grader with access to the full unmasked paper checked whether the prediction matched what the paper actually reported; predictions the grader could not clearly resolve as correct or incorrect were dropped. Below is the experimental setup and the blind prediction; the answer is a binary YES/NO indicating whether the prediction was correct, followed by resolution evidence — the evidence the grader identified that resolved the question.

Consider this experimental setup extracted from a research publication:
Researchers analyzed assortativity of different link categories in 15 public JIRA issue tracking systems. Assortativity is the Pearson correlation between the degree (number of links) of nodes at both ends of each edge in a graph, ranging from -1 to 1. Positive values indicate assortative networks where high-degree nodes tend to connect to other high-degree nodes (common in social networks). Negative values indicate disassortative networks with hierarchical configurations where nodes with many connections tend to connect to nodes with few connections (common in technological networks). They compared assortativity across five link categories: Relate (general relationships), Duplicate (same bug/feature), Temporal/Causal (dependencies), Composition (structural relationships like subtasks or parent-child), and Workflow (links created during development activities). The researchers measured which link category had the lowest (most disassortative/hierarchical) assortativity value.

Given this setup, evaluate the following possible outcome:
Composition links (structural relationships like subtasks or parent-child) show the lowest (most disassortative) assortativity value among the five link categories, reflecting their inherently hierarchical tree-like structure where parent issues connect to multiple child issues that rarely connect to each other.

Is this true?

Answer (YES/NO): YES